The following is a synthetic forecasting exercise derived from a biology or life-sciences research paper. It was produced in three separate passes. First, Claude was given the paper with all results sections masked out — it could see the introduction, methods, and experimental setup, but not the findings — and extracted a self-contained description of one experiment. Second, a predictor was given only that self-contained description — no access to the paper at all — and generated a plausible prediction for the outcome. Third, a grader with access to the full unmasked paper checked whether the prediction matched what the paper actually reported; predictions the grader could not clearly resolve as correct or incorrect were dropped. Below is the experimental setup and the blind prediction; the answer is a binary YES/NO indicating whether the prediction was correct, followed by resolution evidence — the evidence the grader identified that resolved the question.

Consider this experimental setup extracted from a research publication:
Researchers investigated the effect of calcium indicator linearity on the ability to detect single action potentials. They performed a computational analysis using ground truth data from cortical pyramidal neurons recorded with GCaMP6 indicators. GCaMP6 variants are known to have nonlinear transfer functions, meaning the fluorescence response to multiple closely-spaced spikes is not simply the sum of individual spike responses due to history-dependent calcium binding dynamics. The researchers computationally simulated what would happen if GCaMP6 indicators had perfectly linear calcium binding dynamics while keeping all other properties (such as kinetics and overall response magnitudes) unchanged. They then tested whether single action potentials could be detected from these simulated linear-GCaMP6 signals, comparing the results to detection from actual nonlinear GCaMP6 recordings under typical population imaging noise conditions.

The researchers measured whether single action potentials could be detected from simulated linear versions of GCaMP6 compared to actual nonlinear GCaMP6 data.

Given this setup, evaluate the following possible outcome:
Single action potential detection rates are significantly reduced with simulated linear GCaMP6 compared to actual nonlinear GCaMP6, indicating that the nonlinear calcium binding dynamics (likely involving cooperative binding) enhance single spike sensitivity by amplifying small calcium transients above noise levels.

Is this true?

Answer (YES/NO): NO